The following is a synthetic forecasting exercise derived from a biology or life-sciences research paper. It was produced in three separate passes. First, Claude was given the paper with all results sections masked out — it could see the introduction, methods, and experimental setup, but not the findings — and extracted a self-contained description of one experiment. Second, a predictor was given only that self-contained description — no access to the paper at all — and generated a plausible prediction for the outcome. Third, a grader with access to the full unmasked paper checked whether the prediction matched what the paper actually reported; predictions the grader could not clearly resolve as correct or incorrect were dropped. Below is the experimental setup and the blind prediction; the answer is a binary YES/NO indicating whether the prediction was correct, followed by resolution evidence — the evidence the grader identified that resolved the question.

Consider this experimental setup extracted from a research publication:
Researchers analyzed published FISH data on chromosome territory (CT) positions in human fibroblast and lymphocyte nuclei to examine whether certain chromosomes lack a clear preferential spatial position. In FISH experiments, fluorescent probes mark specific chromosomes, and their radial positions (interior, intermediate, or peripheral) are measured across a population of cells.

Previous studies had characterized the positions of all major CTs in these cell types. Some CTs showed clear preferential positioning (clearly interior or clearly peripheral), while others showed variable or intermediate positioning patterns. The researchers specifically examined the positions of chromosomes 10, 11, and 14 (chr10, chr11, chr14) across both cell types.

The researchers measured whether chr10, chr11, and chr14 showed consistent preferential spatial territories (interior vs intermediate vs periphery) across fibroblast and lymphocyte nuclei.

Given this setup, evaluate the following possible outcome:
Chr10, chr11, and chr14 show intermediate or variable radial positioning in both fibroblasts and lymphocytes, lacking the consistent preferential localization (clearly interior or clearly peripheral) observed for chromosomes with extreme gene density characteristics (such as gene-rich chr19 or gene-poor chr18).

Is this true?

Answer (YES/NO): YES